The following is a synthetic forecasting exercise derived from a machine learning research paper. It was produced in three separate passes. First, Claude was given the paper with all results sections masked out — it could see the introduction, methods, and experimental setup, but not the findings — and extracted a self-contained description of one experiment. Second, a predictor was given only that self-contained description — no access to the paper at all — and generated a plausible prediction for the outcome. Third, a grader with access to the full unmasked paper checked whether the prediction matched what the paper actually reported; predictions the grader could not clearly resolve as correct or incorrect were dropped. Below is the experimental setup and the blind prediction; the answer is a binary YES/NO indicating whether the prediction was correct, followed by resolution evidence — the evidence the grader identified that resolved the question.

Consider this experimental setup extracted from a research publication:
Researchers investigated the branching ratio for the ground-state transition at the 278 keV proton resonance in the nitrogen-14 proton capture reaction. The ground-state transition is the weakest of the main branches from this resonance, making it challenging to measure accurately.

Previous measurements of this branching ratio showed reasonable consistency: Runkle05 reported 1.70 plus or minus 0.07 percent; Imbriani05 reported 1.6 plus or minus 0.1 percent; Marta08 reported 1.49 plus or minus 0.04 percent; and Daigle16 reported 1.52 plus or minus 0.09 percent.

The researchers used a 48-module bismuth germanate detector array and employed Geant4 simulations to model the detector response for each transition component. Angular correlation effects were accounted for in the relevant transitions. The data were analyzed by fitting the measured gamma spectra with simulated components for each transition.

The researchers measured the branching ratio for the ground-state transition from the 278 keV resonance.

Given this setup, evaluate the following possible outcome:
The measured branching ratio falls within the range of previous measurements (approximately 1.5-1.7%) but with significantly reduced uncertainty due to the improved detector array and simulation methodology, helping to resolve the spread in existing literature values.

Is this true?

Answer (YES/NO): NO